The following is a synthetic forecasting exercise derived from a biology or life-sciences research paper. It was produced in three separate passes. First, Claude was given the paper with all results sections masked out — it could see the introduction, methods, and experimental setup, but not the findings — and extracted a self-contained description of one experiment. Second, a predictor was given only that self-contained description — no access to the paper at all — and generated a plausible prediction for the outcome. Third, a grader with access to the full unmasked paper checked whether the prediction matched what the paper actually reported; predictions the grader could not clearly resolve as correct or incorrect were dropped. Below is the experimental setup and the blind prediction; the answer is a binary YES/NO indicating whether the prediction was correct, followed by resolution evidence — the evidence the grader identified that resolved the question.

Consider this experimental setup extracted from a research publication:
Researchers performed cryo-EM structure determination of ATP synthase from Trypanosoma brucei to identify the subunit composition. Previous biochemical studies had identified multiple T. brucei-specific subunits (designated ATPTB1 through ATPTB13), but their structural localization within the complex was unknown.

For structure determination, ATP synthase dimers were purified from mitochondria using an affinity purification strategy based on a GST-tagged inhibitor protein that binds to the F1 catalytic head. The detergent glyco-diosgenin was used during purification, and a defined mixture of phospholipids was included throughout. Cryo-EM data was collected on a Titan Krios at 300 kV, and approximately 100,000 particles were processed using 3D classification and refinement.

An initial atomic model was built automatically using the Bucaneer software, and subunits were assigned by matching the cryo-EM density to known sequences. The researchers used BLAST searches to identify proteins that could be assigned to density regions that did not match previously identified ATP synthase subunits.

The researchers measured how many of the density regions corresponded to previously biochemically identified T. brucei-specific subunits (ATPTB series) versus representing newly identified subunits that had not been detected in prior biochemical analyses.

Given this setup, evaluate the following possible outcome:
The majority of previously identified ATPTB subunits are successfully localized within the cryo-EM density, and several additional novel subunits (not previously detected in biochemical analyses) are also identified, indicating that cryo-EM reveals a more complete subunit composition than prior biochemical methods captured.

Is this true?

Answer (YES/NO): YES